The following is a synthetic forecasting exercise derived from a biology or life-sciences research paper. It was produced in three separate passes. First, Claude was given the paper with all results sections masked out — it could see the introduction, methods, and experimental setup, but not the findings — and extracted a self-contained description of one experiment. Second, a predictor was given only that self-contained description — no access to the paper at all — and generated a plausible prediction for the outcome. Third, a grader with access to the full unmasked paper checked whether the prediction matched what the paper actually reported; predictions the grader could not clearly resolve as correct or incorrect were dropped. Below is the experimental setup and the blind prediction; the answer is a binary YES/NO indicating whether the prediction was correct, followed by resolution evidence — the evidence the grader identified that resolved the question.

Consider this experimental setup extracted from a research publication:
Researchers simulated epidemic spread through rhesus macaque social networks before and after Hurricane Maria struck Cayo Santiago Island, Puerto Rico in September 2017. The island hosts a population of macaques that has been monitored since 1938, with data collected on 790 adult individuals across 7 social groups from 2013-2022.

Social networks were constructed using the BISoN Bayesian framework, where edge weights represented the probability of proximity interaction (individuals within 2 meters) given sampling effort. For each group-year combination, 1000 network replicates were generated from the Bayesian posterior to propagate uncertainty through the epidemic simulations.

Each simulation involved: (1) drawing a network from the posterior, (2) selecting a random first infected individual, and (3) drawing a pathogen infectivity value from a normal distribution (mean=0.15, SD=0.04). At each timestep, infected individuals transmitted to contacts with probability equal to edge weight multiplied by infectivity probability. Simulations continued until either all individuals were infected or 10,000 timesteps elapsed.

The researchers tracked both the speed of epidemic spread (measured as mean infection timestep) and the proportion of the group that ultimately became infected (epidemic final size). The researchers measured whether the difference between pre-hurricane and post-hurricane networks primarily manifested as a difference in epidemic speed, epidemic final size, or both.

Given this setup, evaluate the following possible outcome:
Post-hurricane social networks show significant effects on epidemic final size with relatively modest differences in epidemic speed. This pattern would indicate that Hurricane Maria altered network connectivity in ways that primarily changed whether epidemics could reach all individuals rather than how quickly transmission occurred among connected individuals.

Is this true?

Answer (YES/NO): NO